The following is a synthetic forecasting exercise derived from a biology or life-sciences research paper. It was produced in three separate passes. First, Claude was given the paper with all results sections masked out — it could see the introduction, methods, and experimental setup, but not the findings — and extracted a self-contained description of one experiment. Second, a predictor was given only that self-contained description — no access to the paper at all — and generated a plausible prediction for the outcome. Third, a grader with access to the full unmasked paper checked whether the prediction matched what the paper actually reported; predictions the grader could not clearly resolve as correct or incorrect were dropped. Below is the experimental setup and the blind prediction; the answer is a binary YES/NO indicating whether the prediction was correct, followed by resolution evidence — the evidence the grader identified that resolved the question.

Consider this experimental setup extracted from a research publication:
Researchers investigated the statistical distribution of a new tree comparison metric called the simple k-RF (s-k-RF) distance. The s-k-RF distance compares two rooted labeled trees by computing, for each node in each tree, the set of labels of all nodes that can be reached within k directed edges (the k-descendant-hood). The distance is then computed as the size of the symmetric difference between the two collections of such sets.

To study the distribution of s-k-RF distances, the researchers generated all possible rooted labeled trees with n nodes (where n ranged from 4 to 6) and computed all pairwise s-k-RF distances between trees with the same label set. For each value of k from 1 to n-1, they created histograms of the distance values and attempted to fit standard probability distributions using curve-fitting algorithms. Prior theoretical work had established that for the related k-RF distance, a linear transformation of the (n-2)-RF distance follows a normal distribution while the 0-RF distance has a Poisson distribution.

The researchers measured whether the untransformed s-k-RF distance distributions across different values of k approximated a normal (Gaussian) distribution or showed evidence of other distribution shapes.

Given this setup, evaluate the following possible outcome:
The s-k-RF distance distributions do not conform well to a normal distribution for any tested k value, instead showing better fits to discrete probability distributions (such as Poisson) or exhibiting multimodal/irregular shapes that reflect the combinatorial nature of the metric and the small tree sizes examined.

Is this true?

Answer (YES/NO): NO